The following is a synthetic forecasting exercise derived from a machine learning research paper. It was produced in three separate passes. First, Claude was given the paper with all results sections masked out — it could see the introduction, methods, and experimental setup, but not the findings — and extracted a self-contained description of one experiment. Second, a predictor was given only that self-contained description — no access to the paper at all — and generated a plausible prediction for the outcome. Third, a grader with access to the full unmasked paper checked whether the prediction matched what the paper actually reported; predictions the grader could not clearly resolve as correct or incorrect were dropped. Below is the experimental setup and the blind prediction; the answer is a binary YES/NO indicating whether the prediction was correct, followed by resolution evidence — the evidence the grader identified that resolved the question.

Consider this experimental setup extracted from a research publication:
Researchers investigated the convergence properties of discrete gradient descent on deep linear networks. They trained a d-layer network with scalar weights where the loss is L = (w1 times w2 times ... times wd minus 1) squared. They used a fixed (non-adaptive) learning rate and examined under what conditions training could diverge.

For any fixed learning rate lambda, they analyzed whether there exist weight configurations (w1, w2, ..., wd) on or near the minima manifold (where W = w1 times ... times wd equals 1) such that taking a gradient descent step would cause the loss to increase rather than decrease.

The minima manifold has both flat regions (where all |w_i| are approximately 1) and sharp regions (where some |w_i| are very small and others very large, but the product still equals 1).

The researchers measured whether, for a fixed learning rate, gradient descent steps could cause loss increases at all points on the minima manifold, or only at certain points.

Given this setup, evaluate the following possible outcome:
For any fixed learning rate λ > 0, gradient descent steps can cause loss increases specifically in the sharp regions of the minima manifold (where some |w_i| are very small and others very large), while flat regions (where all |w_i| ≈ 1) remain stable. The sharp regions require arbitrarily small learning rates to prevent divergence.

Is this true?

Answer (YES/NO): YES